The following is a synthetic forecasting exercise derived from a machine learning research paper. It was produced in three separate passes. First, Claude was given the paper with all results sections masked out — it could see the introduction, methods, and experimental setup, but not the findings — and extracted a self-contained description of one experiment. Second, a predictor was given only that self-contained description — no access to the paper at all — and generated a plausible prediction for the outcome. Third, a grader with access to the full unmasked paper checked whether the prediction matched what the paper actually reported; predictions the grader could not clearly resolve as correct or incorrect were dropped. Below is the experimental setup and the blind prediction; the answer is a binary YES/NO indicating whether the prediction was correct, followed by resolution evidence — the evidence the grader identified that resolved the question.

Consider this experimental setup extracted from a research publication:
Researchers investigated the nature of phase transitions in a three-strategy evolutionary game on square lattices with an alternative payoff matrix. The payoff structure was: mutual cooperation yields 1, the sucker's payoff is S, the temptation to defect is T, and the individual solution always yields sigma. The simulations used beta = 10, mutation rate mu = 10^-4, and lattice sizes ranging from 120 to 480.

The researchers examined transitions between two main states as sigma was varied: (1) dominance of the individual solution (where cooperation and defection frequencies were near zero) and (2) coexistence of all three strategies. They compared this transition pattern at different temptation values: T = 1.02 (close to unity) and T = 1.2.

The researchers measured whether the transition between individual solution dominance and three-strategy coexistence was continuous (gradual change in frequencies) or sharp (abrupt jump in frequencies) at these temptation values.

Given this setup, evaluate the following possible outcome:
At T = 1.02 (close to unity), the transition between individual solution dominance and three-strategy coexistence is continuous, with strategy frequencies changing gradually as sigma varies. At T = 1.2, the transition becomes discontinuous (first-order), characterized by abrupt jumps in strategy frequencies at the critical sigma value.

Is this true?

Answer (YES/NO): NO